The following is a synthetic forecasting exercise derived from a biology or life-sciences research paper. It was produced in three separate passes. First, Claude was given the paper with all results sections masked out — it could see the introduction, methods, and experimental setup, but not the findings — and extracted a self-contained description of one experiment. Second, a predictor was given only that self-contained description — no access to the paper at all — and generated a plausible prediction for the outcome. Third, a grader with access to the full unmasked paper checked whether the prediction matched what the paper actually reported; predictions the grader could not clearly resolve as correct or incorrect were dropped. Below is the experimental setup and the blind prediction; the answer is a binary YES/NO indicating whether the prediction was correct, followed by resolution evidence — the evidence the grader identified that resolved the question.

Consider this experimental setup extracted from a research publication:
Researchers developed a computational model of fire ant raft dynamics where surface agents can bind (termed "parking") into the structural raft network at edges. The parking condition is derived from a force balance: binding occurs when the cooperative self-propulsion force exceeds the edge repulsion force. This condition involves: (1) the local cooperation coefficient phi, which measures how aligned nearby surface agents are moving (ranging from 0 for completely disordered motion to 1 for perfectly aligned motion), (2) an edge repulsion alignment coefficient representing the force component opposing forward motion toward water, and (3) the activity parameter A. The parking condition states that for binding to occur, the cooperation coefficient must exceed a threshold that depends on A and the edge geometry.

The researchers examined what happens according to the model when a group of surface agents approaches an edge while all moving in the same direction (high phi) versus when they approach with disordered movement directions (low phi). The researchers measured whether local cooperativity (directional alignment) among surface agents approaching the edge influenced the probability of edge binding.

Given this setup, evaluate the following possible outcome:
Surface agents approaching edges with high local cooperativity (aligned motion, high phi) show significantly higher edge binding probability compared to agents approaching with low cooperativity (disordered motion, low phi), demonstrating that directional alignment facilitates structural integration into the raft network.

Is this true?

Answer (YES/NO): YES